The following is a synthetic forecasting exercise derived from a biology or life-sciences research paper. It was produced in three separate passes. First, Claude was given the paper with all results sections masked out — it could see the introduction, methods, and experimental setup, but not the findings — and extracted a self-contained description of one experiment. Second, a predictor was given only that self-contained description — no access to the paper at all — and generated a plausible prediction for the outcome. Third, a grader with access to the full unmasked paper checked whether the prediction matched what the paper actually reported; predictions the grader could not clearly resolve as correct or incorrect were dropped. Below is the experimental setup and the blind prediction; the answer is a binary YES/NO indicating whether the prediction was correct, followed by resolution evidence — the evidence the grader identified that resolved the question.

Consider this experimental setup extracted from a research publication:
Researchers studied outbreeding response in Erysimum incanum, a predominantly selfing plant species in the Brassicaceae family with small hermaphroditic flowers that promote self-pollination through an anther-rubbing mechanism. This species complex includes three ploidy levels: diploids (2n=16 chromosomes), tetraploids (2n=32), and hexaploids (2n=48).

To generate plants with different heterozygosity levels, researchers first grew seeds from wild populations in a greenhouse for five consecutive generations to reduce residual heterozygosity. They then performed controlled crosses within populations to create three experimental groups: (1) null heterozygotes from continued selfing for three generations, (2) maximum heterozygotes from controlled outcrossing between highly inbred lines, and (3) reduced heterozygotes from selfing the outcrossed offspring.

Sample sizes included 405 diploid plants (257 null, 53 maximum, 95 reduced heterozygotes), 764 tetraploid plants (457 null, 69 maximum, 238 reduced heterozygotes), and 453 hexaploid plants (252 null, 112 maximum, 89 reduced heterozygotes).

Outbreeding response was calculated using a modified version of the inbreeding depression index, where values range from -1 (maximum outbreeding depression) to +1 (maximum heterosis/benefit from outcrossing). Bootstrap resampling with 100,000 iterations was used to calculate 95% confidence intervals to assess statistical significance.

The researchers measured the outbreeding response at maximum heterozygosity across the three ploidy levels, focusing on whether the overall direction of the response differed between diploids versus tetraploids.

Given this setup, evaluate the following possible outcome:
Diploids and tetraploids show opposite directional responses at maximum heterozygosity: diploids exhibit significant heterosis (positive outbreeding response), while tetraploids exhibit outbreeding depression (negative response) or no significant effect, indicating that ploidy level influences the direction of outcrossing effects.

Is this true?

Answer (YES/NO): NO